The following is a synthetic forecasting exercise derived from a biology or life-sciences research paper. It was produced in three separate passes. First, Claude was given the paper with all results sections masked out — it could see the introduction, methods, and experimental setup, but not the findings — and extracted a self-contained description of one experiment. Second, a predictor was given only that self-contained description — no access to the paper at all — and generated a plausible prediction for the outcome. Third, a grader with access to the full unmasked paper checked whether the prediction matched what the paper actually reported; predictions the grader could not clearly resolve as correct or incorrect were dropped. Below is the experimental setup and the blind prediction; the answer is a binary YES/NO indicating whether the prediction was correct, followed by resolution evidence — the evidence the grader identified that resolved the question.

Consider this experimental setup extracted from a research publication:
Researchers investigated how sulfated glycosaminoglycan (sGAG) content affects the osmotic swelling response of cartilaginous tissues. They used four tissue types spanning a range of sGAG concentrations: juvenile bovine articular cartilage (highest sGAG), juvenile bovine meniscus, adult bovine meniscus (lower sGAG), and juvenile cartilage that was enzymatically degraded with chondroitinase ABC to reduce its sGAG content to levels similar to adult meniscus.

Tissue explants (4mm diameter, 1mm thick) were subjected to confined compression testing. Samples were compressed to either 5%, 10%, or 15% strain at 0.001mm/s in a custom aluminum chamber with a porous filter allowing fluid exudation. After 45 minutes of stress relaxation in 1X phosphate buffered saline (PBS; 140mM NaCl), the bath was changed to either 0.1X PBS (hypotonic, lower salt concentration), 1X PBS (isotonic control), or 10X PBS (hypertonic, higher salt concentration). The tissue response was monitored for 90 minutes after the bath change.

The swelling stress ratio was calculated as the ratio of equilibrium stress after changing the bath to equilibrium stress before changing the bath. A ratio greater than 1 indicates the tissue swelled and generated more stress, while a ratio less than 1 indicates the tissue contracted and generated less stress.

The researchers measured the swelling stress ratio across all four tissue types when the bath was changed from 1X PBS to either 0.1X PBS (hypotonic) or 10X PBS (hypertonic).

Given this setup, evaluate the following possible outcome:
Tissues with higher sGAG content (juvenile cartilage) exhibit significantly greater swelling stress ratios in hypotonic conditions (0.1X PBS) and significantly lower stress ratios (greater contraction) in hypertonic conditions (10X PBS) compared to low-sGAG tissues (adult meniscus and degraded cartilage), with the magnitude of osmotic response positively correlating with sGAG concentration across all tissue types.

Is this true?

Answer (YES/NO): NO